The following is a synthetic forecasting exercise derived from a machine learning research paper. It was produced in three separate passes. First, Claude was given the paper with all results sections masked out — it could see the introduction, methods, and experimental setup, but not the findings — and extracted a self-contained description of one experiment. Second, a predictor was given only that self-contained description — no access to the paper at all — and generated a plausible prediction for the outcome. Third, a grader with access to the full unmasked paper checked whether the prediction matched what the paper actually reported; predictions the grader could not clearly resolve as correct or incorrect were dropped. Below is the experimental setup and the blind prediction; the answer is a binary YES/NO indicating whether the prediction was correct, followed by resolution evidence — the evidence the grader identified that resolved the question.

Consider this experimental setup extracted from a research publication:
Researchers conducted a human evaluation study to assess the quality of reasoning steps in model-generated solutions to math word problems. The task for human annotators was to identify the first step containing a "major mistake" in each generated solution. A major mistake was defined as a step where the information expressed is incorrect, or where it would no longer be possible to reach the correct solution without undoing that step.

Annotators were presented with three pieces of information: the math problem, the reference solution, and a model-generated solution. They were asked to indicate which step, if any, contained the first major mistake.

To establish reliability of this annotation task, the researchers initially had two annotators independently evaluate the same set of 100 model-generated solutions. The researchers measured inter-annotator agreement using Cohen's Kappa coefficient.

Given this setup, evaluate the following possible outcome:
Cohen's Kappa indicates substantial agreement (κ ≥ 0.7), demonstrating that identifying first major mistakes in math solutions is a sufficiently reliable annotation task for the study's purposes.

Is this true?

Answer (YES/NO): YES